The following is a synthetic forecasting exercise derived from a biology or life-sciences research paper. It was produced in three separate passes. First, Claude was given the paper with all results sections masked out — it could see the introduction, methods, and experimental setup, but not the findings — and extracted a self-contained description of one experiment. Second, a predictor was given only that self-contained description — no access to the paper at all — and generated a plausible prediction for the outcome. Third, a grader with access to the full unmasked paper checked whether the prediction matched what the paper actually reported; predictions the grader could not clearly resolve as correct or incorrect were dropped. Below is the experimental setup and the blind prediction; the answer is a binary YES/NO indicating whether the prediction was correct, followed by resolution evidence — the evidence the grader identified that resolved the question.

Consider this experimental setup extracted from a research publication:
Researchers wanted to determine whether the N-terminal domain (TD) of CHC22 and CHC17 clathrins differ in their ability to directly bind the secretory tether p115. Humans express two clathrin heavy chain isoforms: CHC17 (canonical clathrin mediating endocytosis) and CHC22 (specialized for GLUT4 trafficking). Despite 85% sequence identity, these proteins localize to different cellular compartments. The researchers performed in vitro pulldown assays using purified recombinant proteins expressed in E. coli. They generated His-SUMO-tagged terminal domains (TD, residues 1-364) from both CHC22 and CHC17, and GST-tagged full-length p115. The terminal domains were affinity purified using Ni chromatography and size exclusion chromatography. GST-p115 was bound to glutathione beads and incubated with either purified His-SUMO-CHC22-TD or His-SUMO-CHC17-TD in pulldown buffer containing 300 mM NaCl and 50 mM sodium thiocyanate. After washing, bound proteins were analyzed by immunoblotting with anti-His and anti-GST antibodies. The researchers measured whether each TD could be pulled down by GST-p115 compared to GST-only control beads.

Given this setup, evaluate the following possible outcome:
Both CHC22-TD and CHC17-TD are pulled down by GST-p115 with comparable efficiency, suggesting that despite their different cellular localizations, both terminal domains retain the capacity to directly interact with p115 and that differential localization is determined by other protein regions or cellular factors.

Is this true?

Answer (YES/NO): NO